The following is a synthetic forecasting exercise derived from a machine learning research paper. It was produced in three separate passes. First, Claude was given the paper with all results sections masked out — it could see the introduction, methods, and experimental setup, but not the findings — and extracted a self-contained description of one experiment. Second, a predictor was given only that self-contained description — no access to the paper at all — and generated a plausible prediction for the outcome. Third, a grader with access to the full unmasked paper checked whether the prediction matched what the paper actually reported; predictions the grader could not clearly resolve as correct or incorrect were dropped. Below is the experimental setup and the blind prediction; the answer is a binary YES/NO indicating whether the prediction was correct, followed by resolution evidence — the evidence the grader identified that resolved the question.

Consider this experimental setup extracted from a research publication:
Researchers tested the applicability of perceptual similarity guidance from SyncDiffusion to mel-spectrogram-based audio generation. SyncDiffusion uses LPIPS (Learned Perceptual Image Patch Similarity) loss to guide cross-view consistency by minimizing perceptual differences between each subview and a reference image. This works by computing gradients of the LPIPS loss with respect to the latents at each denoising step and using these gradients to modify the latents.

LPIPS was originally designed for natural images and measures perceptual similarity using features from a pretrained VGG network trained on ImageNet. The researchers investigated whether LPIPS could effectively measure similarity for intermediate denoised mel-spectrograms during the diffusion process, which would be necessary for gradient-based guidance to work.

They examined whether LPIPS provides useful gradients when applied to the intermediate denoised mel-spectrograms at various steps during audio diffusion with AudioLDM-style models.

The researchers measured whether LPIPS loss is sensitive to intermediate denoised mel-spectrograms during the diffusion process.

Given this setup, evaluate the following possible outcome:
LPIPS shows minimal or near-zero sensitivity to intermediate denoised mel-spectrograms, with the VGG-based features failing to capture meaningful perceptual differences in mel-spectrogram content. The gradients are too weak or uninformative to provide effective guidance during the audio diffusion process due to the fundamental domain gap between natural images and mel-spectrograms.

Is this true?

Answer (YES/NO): YES